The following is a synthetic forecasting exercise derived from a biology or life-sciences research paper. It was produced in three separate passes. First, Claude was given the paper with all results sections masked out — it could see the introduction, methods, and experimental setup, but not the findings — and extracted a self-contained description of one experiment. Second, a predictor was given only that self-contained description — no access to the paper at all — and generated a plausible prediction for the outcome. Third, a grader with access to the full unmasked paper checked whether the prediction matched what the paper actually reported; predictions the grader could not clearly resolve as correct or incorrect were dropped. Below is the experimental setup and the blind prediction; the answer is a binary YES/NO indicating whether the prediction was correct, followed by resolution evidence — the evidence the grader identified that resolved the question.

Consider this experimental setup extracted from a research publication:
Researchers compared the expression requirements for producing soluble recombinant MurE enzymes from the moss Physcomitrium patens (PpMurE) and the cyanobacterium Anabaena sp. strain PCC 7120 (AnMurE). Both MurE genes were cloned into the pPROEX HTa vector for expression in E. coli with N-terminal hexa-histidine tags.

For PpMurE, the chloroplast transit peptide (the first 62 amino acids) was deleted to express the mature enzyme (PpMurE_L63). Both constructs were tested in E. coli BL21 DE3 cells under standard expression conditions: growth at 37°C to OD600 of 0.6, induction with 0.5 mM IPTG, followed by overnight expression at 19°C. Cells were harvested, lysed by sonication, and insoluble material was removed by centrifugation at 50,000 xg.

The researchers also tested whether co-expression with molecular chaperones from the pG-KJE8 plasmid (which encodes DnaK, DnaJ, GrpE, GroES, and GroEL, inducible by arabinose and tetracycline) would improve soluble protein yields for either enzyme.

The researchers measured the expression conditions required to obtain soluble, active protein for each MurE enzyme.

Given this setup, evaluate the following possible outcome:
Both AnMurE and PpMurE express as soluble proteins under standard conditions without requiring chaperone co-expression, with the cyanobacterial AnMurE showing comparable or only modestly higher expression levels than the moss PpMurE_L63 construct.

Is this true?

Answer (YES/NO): NO